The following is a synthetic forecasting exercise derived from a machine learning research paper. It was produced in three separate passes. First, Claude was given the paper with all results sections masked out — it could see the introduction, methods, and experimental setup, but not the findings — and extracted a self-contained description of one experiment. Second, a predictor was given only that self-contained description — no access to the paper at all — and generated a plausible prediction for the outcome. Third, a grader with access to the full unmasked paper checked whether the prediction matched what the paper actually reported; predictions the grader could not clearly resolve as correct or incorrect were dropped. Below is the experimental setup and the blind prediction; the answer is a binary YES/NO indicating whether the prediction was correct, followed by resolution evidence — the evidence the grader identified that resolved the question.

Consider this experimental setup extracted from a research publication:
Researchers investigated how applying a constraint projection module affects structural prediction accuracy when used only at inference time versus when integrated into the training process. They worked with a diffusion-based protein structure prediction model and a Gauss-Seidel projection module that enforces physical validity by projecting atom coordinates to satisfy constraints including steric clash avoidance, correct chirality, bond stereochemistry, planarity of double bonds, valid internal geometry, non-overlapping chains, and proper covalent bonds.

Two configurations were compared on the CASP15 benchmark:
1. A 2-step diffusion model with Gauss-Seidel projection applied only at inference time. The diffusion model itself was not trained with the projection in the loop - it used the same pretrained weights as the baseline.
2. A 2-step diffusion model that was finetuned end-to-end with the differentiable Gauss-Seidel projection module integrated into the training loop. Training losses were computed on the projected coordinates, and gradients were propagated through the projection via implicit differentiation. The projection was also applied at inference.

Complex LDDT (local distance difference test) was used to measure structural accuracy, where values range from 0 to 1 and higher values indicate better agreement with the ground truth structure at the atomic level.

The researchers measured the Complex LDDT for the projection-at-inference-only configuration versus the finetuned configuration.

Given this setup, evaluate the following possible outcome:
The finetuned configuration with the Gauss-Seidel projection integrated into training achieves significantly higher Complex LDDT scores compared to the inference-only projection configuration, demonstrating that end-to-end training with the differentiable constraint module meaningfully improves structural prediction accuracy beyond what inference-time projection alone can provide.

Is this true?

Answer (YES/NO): YES